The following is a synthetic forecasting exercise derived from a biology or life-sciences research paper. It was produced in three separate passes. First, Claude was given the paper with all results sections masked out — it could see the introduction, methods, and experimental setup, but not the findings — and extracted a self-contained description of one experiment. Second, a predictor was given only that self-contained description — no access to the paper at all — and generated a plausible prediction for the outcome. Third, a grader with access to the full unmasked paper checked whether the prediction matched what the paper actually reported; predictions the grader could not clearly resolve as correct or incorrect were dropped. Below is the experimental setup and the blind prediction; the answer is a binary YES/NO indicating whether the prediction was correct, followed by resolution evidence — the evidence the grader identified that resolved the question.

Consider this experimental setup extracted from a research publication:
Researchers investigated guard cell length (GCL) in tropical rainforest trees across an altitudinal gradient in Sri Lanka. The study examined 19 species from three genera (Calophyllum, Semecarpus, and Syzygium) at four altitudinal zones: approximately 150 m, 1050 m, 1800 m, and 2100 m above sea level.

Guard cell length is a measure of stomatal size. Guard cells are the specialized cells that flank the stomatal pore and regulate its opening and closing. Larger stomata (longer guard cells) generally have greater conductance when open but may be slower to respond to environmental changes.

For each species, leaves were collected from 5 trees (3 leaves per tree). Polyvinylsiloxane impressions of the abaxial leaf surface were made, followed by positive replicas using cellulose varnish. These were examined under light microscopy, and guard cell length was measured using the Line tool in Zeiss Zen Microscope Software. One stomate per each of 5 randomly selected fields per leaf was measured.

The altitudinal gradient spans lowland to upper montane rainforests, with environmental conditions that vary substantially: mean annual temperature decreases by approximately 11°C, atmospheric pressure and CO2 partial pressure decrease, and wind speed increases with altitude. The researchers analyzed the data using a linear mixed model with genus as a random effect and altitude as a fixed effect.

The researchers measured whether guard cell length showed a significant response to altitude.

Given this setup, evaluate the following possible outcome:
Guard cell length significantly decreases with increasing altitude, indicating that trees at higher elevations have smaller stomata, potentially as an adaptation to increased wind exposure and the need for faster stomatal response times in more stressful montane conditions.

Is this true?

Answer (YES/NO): NO